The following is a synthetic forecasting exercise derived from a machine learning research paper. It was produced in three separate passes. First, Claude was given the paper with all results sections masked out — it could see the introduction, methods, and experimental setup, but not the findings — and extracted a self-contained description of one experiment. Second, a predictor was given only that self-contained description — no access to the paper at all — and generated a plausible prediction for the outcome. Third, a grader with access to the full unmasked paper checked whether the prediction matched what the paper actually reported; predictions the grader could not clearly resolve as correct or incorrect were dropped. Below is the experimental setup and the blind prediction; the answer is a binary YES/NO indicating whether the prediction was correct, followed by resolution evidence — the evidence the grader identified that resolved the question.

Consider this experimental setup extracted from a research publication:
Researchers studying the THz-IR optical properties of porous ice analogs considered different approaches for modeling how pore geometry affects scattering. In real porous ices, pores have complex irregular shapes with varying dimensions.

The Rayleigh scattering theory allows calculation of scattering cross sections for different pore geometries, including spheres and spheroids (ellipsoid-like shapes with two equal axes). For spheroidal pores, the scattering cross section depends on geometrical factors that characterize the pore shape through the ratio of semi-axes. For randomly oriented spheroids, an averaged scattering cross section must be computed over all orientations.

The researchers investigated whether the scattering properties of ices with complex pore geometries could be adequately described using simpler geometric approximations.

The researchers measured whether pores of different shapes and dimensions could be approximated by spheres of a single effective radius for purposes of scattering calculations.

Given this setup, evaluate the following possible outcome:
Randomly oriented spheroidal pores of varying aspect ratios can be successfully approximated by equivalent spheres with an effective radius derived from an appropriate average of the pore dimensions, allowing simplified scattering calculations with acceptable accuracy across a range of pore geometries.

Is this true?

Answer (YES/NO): YES